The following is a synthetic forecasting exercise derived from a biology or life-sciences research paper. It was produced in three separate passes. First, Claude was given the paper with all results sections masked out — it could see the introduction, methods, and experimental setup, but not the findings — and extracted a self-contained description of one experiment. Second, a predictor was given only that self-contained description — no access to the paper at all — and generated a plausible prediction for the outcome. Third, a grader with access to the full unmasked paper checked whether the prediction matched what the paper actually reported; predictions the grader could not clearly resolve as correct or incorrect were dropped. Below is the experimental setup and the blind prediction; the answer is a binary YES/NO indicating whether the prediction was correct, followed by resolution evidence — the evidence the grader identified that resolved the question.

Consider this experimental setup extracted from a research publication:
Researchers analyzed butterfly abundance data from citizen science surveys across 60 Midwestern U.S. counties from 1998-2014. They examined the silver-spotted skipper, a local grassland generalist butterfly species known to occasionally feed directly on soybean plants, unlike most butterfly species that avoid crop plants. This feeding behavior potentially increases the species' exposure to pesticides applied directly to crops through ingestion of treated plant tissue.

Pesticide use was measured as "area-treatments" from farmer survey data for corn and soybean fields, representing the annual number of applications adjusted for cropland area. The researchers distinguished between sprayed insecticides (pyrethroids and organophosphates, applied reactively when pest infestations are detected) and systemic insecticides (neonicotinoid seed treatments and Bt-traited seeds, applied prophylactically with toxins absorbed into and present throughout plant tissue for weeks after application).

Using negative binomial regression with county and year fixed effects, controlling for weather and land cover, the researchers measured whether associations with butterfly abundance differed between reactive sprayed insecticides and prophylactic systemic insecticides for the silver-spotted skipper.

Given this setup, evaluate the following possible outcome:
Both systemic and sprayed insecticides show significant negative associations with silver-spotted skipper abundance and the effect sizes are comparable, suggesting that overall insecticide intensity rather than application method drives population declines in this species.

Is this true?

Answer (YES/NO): NO